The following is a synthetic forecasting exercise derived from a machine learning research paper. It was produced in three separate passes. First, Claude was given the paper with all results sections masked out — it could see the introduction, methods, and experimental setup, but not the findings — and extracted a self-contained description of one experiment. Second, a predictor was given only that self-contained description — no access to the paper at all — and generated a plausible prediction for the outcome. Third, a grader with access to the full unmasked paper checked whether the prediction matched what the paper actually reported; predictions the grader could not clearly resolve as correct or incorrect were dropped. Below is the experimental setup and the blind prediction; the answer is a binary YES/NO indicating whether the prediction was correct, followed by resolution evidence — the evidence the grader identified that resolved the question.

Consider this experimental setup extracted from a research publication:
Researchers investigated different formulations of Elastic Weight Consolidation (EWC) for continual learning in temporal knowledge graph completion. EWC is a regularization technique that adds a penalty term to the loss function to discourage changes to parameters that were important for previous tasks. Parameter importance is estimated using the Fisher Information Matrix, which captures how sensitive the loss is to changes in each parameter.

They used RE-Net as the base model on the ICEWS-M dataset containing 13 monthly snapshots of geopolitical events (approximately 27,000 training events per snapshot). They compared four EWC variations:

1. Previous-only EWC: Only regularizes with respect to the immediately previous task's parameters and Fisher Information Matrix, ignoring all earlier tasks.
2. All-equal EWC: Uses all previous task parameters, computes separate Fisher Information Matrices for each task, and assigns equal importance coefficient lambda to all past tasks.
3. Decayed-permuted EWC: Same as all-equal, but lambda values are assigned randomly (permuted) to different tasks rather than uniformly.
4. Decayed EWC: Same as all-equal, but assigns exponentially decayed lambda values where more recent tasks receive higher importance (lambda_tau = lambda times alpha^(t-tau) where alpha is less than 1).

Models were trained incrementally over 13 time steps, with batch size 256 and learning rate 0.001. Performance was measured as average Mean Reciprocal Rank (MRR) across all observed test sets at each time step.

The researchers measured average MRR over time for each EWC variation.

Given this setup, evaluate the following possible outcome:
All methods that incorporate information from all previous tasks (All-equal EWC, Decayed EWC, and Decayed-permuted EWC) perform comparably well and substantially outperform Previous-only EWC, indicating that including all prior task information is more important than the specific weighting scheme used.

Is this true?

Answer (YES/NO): NO